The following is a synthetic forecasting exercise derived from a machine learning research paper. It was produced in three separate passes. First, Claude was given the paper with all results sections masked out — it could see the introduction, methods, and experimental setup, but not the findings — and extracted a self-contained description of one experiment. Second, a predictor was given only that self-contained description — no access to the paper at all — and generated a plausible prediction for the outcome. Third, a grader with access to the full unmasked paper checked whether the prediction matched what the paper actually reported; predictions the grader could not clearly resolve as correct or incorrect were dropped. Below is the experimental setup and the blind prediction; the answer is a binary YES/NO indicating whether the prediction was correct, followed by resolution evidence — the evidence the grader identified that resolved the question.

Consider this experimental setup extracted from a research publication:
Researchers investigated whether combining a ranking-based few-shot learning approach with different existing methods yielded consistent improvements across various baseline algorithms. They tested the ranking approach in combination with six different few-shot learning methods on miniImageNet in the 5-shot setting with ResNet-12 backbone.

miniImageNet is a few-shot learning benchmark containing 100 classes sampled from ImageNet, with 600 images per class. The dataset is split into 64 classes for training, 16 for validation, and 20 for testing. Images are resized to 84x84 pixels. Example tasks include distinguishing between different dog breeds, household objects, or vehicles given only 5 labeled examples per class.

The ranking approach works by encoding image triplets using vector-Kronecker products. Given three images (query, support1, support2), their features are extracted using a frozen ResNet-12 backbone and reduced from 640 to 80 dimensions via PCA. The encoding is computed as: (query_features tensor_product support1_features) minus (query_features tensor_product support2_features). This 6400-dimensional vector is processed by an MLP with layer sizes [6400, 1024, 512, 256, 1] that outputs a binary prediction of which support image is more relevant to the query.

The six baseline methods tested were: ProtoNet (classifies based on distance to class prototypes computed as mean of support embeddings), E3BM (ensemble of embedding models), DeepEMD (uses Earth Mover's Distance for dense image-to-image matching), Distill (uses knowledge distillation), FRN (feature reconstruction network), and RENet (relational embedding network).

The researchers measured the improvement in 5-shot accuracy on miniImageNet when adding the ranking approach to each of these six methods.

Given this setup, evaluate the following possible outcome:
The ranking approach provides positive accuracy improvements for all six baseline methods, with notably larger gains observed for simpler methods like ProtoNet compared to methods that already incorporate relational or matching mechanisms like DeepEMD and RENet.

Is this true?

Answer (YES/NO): NO